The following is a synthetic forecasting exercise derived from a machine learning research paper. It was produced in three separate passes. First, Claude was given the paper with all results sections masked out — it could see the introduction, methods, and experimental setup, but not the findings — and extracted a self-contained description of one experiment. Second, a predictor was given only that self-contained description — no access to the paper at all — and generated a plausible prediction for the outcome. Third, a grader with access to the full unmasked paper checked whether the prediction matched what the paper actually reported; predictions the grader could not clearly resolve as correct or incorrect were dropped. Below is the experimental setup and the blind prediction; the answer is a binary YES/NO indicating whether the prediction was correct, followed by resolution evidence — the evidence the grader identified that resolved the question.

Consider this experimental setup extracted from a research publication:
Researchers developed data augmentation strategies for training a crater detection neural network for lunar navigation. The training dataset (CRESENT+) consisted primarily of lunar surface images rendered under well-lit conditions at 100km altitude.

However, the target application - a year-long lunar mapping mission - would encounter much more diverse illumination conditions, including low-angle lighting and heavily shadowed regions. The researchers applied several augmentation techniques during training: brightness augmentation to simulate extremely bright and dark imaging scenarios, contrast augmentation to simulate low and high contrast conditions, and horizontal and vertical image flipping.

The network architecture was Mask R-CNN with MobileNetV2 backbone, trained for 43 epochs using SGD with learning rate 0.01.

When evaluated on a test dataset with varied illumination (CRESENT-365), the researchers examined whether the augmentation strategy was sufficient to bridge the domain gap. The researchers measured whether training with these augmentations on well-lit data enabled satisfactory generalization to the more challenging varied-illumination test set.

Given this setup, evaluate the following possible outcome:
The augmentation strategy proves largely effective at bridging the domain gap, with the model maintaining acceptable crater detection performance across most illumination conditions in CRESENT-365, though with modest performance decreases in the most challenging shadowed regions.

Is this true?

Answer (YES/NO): NO